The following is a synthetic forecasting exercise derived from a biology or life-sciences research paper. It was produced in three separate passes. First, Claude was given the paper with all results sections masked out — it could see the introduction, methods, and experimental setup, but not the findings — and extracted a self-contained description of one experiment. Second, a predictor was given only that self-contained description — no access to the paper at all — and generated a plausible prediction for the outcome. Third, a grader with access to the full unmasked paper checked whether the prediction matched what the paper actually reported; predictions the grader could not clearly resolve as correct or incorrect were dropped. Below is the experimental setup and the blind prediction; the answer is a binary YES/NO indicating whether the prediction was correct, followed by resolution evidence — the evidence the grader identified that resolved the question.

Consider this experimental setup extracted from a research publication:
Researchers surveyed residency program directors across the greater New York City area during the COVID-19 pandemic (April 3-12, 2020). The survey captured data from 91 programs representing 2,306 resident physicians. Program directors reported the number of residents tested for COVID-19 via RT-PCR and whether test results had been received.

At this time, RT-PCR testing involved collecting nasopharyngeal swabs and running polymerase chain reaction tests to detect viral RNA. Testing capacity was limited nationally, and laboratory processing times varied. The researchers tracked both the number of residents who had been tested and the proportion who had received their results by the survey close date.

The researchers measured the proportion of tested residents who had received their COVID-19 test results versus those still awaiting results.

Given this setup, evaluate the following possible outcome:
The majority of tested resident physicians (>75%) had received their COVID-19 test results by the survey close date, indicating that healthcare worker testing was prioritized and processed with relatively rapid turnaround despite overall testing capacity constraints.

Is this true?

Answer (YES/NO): NO